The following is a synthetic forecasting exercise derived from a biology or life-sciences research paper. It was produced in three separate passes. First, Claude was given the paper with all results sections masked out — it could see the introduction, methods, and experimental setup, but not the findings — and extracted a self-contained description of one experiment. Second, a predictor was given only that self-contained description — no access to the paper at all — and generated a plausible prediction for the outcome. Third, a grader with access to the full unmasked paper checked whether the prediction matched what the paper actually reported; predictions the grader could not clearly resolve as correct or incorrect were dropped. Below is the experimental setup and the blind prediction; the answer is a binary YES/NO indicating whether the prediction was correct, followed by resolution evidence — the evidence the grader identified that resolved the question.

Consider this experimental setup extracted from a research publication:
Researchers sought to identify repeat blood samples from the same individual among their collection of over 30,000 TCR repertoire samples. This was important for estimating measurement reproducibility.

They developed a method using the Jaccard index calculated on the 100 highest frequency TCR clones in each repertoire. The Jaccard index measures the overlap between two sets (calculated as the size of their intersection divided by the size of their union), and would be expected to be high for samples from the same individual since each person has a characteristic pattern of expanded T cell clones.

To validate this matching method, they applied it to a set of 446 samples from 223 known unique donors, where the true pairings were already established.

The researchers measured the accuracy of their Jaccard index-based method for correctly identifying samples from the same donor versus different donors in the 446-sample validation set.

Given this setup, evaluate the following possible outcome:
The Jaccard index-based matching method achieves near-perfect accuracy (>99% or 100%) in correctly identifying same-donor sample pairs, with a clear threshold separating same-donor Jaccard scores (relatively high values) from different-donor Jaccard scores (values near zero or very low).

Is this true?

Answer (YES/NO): YES